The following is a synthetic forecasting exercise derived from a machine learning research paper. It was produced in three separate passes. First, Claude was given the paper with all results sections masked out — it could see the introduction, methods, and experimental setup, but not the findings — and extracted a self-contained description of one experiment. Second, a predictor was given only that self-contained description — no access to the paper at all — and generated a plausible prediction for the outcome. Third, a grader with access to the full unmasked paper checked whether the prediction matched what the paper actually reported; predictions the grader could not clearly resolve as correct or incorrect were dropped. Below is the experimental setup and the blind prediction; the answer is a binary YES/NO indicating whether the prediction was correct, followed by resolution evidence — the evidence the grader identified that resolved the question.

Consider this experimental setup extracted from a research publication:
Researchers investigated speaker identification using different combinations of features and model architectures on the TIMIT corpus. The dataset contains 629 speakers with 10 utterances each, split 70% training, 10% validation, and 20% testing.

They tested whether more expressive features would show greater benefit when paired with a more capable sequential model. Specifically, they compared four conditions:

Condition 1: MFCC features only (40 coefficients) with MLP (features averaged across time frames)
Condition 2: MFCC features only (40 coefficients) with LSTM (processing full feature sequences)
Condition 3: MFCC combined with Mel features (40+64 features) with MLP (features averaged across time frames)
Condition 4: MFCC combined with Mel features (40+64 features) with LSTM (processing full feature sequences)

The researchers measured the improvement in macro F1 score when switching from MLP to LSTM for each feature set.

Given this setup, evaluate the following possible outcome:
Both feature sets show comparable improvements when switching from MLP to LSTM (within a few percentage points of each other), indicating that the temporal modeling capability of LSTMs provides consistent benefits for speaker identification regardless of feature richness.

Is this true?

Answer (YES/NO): NO